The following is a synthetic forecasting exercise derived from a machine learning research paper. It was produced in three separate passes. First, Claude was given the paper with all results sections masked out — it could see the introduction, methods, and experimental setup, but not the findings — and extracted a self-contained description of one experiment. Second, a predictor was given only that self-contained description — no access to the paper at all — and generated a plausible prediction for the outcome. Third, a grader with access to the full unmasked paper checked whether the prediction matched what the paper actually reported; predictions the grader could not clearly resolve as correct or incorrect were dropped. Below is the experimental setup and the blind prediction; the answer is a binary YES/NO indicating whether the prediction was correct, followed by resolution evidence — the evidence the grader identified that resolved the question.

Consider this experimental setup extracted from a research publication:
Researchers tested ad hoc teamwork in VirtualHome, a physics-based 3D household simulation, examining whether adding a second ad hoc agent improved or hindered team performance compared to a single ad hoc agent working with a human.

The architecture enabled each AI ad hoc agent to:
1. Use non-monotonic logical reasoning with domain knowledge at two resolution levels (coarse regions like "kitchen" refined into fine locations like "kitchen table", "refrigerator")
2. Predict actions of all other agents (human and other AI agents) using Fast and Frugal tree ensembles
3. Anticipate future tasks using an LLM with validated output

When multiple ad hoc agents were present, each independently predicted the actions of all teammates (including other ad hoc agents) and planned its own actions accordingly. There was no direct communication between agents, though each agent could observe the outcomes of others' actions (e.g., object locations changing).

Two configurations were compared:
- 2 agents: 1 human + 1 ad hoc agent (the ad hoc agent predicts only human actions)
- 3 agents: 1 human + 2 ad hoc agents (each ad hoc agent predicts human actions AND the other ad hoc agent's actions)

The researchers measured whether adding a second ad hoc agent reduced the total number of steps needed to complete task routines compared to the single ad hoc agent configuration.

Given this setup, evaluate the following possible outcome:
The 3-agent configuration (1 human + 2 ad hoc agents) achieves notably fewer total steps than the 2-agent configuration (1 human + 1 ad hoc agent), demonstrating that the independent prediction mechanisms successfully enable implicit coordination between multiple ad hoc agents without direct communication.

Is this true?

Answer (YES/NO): YES